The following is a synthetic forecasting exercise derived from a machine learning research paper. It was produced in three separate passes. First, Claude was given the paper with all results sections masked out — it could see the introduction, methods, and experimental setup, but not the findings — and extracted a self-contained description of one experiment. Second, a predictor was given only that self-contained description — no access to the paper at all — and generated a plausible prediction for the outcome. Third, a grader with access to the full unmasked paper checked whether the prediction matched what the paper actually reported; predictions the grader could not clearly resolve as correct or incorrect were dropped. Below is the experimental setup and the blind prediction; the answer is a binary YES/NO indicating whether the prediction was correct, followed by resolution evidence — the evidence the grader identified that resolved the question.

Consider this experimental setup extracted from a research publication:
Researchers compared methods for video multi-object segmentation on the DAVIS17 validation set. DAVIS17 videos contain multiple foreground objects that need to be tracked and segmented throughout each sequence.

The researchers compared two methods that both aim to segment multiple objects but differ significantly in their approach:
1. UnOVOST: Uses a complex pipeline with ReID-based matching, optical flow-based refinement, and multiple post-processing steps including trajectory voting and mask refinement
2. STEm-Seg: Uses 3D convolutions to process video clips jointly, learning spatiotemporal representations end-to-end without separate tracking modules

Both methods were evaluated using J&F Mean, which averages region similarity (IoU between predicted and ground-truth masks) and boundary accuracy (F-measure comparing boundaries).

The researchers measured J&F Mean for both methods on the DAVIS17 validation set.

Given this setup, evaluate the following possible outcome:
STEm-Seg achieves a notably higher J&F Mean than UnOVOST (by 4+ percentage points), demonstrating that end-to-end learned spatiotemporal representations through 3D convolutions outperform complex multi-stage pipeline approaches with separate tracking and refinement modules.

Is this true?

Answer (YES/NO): NO